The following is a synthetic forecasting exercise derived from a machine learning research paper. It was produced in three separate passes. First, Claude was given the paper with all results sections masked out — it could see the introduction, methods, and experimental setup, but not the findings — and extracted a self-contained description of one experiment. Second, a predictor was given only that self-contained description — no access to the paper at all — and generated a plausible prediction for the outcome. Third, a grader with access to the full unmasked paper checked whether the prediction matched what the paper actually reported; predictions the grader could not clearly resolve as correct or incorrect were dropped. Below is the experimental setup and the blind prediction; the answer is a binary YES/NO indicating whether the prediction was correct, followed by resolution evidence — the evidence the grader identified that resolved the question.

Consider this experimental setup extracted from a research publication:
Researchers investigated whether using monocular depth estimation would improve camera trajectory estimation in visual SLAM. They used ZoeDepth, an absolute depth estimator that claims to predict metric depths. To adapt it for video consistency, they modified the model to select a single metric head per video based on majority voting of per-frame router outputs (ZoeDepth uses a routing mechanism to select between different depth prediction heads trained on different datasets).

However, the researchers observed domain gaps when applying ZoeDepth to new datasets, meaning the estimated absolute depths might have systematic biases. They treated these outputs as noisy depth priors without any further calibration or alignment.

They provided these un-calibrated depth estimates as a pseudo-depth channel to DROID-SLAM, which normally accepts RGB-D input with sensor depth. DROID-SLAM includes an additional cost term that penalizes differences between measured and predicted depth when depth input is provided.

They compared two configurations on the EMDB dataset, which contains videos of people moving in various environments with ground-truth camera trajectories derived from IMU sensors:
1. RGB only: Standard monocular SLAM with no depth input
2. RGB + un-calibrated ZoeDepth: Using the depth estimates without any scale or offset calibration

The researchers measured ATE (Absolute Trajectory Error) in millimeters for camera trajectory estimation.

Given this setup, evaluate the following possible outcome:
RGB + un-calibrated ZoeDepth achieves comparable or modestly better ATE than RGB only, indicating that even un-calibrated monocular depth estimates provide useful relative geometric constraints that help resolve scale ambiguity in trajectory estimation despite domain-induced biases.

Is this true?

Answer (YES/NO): NO